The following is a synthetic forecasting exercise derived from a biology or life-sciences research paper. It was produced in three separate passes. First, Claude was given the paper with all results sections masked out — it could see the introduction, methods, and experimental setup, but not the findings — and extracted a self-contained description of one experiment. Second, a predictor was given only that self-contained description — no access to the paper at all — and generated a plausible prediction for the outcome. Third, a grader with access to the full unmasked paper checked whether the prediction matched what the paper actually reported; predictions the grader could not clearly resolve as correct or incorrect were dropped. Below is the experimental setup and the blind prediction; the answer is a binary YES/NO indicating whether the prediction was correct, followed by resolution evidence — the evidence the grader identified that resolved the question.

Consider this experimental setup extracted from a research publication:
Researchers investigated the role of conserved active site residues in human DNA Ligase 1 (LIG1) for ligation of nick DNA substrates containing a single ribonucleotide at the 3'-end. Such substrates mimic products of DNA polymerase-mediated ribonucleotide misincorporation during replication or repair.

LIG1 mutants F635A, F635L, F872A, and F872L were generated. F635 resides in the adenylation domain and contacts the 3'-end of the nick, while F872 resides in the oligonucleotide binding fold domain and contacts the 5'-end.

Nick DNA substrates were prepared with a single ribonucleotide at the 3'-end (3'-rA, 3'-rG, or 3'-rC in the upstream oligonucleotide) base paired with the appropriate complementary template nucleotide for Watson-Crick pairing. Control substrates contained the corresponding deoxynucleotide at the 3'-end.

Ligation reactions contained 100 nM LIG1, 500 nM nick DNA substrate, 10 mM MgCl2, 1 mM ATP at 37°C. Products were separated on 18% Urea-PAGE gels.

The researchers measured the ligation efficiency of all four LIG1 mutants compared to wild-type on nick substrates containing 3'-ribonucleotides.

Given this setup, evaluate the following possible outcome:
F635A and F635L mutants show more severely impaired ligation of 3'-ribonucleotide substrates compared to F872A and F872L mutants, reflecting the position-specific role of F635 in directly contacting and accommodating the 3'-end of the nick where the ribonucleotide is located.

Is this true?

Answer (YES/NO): NO